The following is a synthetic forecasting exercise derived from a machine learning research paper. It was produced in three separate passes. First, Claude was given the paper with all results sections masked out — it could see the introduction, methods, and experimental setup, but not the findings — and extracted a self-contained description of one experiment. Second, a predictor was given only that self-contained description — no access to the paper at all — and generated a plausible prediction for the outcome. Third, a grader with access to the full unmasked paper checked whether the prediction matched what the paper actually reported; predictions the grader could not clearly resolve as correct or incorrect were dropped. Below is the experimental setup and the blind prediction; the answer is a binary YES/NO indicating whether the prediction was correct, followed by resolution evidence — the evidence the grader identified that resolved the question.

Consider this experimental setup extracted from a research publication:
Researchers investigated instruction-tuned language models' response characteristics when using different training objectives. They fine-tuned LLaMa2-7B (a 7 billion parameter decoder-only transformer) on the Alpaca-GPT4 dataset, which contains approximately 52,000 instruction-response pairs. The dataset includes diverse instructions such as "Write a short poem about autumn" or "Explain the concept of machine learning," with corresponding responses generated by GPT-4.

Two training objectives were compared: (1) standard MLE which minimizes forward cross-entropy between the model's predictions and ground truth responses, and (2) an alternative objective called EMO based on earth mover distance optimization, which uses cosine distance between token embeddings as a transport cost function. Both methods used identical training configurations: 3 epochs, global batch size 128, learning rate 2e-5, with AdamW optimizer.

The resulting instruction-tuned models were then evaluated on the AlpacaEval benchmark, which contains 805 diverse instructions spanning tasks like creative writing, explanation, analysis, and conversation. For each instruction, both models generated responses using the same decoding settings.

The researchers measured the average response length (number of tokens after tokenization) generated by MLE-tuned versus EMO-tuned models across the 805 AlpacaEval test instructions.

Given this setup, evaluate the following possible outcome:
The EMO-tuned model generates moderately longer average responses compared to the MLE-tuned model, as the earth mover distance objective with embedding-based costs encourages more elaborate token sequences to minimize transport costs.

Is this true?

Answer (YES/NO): NO